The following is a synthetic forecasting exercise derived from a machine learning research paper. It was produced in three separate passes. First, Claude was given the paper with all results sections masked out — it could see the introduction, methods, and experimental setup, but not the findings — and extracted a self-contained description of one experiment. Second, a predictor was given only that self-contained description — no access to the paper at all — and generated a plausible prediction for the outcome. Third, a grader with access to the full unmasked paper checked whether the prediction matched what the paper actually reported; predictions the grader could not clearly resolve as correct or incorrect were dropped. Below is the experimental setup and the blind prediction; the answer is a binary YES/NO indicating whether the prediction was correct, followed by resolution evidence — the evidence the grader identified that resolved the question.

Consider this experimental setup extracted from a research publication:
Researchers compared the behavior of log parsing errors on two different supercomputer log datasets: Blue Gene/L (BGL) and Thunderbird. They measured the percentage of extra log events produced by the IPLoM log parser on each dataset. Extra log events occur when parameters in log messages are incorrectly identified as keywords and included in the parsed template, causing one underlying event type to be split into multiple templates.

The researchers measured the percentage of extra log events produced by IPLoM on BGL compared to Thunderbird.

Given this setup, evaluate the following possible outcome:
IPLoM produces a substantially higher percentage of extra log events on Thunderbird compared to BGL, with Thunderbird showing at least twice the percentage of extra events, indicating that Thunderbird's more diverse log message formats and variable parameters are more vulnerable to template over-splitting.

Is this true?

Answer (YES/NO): NO